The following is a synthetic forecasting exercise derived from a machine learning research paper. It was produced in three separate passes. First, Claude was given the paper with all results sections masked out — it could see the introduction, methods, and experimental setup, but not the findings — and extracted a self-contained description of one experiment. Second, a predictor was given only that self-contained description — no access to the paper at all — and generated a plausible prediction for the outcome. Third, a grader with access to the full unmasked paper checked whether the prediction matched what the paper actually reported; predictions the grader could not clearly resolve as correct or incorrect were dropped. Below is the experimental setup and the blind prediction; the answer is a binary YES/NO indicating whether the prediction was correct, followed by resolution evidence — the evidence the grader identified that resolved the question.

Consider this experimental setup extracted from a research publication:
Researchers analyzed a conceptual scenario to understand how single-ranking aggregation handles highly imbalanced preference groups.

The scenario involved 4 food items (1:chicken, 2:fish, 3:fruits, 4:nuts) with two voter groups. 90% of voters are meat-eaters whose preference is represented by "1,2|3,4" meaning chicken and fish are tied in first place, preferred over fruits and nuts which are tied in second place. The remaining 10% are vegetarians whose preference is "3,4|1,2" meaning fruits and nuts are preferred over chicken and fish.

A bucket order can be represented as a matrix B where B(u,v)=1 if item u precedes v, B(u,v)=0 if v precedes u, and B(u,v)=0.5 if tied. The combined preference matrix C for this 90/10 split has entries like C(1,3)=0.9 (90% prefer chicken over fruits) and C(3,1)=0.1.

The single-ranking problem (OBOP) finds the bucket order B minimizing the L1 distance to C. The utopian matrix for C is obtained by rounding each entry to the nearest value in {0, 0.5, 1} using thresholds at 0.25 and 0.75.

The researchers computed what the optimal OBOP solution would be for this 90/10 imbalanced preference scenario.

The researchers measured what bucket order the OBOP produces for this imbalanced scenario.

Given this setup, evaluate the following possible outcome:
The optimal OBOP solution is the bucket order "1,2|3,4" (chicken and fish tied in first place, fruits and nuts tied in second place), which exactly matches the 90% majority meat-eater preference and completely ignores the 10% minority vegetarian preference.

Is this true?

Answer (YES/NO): YES